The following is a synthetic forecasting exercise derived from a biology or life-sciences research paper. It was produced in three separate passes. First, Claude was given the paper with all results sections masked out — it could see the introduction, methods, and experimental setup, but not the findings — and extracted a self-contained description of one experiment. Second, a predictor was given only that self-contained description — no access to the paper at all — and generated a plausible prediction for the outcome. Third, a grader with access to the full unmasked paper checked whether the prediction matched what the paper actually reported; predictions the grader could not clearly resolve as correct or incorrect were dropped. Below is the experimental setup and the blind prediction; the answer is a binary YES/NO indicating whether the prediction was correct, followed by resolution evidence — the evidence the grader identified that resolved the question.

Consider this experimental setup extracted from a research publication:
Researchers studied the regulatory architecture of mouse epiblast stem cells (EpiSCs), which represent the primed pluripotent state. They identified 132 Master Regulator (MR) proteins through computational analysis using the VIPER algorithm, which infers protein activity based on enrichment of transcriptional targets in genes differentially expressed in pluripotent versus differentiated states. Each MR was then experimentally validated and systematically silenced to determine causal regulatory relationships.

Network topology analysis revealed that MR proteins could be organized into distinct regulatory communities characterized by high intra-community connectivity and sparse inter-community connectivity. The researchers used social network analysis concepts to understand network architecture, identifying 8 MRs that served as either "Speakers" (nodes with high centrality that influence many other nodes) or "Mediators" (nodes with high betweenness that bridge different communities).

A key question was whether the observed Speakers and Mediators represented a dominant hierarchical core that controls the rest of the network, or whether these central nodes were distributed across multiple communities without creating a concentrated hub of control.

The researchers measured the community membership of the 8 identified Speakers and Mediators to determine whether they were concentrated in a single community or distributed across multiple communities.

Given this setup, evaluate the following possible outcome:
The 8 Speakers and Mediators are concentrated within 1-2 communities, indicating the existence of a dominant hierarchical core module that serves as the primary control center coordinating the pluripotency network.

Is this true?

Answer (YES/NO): NO